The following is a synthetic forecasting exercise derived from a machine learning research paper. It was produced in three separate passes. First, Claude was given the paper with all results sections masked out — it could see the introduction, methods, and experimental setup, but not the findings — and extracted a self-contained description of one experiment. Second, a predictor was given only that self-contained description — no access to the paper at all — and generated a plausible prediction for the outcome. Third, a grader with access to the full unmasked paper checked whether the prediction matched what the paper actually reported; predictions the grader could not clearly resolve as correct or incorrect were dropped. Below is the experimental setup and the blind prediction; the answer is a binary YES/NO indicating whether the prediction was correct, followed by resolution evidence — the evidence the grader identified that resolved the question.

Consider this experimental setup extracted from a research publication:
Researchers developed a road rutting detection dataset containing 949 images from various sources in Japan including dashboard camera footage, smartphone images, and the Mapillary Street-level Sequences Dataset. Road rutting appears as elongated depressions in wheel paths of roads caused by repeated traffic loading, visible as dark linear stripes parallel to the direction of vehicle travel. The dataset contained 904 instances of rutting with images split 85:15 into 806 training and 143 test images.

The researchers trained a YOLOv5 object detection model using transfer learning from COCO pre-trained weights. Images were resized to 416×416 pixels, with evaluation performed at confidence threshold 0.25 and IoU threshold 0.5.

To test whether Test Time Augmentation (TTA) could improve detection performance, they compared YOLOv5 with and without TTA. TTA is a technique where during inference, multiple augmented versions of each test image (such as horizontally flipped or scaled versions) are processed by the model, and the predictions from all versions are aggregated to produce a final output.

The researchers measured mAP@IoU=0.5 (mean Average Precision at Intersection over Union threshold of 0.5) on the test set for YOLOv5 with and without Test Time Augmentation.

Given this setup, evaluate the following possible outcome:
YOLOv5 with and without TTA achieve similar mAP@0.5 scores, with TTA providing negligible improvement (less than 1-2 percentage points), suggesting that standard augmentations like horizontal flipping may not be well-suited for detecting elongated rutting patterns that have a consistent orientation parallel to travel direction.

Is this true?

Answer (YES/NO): YES